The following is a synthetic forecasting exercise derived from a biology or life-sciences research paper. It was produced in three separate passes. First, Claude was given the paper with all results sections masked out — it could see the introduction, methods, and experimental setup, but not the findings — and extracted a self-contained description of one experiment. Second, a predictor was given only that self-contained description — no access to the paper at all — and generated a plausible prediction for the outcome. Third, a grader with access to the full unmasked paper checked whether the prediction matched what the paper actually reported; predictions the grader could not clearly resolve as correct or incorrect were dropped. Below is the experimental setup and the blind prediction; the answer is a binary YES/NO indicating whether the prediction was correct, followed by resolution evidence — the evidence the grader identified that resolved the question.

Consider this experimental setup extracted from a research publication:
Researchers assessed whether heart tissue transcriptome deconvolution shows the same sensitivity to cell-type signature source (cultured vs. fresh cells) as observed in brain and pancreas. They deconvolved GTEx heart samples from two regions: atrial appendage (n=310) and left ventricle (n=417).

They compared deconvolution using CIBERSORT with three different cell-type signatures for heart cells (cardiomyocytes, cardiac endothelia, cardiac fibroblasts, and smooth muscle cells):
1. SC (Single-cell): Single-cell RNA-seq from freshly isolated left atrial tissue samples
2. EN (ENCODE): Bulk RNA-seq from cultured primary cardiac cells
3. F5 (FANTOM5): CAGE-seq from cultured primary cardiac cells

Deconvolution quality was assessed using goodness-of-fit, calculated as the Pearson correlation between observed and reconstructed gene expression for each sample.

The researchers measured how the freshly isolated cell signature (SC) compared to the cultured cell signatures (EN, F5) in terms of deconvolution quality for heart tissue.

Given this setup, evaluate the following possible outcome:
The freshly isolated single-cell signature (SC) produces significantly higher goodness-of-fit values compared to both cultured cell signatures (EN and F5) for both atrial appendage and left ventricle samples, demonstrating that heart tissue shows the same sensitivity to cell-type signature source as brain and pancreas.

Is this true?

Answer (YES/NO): NO